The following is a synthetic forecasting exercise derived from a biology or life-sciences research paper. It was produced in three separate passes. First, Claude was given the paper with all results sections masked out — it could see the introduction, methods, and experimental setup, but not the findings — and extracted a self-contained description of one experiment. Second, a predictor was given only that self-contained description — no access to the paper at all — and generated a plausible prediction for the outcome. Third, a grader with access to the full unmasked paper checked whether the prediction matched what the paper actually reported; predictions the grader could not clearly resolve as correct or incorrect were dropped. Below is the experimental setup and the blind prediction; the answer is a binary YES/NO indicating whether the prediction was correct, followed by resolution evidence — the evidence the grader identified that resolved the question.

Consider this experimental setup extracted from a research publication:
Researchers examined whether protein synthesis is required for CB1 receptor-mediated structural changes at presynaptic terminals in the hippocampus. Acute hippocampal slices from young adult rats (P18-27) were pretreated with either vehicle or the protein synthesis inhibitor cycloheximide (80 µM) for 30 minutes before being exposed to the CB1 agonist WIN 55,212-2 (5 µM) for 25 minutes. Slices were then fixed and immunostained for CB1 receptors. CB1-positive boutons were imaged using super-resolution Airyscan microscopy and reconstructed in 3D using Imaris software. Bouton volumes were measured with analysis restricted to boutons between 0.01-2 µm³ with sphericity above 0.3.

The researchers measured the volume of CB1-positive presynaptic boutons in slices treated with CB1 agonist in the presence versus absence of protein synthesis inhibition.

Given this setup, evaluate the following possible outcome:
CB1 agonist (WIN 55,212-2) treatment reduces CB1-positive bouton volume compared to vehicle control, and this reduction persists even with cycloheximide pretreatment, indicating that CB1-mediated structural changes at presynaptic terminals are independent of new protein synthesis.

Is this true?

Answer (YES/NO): NO